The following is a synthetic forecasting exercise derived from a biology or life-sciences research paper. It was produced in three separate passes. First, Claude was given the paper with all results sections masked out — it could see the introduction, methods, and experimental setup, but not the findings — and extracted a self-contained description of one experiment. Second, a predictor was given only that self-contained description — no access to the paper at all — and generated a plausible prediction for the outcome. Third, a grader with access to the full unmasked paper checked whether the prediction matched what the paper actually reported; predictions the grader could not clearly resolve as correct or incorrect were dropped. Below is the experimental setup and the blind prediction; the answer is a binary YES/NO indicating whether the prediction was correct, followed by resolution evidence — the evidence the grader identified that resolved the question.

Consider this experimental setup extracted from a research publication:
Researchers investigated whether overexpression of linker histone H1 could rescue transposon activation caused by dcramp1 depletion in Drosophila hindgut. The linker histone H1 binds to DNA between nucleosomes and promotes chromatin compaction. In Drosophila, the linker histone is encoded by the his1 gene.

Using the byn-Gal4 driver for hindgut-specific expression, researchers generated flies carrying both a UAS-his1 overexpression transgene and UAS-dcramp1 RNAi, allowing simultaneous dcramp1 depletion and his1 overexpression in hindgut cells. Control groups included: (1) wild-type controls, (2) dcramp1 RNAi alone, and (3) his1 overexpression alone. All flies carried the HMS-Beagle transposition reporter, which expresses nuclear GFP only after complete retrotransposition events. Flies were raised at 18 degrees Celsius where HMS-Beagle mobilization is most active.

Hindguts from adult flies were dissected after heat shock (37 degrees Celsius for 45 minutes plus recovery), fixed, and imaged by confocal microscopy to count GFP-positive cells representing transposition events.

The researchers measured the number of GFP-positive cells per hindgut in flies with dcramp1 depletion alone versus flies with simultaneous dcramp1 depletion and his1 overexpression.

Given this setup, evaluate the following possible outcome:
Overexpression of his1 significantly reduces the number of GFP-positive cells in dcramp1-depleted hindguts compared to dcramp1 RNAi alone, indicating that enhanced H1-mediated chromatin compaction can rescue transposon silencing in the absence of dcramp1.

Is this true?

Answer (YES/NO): YES